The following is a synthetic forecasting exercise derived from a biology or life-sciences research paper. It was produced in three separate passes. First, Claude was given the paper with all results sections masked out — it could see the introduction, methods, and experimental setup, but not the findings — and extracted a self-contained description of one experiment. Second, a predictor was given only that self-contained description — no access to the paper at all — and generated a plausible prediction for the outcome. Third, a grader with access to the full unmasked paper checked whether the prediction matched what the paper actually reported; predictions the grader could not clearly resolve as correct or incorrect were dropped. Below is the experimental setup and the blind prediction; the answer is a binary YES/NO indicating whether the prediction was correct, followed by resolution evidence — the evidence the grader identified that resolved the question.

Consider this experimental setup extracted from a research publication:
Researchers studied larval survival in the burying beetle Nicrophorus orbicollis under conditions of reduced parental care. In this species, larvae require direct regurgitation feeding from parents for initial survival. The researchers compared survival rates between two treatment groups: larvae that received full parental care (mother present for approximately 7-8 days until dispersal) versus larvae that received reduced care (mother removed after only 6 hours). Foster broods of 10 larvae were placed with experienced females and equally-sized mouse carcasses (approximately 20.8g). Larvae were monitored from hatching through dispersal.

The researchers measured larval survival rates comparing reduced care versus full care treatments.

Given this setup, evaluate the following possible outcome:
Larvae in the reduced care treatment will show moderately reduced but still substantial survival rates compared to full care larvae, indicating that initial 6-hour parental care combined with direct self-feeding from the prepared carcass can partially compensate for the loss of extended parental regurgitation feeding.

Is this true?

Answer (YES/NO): NO